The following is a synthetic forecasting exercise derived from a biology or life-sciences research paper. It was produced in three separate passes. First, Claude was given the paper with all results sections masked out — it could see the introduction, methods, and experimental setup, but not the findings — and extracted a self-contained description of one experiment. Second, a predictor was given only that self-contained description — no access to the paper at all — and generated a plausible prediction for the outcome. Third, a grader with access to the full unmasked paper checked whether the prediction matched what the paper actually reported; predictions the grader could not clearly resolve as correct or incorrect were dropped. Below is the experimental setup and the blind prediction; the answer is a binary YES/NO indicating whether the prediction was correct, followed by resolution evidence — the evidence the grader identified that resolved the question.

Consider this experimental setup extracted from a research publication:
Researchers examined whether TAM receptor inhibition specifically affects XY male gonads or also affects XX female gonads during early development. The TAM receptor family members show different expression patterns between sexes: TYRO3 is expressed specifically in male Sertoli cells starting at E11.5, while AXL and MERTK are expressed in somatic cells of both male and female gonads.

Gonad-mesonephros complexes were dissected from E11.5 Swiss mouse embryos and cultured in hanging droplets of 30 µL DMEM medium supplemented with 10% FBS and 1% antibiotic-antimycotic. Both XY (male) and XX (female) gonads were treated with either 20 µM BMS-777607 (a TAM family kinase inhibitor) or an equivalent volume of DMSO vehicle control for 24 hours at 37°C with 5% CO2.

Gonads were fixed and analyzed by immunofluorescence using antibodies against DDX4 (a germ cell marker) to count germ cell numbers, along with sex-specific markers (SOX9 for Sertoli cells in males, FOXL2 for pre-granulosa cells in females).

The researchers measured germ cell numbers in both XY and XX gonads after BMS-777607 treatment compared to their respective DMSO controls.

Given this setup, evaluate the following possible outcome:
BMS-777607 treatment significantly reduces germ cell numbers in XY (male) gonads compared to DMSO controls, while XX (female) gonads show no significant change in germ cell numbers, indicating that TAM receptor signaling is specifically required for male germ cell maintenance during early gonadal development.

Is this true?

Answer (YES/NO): NO